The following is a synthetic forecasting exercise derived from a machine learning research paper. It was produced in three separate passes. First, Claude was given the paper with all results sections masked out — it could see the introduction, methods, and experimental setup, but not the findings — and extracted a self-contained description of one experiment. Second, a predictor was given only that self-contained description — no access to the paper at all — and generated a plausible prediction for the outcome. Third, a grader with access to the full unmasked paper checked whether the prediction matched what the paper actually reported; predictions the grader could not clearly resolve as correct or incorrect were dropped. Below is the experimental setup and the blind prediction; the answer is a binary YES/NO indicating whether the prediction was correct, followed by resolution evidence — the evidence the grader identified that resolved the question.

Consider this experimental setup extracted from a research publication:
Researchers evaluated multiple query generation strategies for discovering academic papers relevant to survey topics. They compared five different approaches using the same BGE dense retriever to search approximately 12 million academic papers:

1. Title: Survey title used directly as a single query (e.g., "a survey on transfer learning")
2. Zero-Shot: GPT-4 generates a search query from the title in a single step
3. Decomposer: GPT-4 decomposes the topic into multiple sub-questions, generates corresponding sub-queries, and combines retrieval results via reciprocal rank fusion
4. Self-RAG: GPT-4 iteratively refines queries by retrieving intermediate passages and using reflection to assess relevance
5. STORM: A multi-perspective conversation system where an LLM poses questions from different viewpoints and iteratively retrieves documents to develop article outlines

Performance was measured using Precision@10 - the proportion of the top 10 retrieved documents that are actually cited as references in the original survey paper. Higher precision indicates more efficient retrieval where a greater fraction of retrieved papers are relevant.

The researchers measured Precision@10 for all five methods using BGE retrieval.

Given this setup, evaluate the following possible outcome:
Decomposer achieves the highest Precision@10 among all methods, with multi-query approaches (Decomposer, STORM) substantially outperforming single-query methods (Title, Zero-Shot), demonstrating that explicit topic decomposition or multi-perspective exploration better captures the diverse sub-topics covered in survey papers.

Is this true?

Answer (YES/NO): NO